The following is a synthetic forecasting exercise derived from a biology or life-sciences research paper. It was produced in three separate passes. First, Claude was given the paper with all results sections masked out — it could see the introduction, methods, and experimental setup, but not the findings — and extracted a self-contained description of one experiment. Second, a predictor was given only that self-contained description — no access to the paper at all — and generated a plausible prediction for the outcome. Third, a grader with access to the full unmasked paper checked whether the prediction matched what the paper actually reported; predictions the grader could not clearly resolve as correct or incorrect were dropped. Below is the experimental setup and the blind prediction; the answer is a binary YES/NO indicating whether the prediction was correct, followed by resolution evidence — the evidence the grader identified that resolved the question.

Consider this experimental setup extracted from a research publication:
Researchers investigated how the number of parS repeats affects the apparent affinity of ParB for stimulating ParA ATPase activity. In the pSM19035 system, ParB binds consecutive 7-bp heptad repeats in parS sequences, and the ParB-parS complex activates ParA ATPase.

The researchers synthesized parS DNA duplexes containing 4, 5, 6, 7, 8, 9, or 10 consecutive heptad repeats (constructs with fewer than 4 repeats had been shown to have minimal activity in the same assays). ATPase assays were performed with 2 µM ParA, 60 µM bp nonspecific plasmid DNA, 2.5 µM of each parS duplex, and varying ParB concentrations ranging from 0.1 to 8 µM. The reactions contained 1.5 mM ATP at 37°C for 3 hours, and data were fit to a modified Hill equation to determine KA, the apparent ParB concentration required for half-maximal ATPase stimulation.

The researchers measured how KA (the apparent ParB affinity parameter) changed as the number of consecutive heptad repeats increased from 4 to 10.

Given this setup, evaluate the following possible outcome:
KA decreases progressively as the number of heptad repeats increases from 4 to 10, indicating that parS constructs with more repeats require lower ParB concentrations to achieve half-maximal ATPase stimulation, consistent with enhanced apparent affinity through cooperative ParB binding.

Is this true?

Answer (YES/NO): NO